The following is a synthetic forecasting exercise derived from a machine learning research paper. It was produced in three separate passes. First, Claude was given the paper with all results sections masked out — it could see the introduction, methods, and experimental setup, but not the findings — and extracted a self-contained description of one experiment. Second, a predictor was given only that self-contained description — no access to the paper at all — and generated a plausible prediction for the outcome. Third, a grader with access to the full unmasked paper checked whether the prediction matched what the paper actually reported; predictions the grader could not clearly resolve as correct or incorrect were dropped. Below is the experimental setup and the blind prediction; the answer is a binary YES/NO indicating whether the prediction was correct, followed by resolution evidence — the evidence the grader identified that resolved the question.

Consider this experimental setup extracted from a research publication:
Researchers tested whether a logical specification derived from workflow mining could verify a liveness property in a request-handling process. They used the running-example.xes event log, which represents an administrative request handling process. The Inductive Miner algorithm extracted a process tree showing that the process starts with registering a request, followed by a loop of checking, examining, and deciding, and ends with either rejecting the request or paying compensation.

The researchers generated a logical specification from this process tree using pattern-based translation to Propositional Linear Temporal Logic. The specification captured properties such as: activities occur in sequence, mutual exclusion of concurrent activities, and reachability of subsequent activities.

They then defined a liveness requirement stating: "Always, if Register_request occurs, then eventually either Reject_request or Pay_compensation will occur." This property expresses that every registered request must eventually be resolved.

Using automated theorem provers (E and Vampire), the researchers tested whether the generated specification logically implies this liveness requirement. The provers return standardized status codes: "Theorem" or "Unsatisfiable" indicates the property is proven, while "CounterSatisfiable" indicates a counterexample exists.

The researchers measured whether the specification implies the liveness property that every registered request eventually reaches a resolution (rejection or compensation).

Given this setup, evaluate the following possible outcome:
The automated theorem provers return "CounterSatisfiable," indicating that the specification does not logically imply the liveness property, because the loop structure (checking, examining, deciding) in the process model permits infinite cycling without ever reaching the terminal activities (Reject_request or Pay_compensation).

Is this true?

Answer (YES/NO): NO